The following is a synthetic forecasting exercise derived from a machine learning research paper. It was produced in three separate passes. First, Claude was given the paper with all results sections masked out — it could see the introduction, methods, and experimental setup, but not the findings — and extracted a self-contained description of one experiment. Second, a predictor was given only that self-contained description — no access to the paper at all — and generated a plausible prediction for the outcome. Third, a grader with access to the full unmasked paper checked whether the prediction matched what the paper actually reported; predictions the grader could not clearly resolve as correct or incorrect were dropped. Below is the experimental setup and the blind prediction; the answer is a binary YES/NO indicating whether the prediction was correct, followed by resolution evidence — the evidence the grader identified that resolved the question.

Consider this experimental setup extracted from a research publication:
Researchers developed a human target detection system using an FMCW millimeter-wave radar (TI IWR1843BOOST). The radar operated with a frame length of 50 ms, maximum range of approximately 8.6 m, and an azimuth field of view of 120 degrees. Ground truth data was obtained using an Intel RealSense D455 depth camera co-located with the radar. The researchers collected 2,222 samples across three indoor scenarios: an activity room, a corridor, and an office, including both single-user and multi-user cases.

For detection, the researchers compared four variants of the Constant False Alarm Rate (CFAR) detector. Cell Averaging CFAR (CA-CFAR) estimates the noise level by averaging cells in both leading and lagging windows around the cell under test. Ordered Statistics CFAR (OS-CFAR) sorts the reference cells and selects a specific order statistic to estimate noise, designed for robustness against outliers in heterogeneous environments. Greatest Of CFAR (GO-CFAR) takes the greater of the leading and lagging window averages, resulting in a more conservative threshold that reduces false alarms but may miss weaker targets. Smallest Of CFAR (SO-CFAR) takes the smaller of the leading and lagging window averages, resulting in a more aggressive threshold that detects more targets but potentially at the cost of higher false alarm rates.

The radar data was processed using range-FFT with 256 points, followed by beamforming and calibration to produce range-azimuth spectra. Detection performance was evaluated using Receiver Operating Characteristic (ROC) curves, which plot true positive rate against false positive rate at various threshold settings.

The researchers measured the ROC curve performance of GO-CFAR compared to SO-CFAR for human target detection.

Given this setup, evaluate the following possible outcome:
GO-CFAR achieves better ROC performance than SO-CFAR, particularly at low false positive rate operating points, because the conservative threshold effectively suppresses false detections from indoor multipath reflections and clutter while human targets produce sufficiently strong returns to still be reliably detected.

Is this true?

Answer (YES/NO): NO